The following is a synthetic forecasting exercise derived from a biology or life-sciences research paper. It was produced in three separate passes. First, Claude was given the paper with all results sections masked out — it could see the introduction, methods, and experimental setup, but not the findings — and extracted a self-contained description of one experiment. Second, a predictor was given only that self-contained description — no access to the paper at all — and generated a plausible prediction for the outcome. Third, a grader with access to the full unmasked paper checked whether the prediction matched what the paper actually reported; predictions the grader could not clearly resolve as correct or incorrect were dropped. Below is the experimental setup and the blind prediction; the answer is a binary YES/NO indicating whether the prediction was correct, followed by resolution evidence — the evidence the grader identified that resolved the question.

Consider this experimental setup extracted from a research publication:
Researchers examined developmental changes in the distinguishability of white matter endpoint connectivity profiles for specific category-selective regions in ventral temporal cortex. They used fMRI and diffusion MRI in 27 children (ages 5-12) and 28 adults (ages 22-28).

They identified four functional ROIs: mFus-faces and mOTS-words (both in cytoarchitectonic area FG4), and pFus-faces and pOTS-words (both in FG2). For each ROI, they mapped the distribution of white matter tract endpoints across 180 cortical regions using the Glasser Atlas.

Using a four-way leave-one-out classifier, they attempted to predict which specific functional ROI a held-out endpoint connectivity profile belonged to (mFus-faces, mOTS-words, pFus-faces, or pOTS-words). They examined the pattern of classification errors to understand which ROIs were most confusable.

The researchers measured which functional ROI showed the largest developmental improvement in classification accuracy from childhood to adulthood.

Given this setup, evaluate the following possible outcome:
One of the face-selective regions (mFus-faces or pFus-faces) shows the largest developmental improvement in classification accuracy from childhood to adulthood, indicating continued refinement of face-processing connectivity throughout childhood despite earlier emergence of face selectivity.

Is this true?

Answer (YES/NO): NO